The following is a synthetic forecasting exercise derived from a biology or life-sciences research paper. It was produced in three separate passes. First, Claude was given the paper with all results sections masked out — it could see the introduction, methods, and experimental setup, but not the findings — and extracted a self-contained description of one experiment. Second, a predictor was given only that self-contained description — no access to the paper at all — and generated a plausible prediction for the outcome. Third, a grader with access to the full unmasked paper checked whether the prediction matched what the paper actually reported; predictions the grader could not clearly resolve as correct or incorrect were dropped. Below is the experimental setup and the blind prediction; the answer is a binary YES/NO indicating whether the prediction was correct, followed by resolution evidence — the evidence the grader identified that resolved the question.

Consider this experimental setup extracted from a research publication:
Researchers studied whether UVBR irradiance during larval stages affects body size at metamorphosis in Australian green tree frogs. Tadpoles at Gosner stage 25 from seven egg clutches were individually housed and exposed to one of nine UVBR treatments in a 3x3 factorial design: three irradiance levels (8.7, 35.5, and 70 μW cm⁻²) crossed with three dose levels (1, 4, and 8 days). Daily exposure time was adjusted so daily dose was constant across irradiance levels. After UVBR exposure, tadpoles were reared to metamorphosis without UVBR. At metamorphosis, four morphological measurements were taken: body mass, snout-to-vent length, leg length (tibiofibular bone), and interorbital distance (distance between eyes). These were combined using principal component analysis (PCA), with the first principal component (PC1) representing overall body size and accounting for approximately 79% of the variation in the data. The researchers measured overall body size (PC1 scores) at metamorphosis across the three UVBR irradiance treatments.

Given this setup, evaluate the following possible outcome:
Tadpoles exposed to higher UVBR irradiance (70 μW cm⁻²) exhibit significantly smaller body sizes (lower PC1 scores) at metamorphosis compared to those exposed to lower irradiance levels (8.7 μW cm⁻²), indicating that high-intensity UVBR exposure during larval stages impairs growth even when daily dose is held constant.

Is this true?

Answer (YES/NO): YES